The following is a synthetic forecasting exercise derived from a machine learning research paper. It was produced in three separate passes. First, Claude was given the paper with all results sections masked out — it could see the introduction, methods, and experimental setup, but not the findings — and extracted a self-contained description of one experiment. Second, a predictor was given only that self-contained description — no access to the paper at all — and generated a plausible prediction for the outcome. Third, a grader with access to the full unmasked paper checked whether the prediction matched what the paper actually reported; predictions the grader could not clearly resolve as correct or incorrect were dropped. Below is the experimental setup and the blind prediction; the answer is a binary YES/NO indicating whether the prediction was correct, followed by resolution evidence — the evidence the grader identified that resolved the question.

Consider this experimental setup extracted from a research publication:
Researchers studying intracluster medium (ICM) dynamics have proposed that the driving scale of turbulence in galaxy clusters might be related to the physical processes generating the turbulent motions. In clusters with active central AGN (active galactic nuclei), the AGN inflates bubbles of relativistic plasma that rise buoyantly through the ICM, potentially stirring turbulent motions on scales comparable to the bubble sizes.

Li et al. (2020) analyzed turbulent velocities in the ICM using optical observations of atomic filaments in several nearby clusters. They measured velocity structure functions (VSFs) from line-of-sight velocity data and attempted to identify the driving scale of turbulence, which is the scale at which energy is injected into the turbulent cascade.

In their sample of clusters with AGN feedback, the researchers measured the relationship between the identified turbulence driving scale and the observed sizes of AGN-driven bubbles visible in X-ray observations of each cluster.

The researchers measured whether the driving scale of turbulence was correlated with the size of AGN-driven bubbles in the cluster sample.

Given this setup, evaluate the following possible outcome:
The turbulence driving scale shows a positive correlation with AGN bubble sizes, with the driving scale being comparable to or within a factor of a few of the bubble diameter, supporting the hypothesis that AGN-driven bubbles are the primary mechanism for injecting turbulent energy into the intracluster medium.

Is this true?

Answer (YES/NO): YES